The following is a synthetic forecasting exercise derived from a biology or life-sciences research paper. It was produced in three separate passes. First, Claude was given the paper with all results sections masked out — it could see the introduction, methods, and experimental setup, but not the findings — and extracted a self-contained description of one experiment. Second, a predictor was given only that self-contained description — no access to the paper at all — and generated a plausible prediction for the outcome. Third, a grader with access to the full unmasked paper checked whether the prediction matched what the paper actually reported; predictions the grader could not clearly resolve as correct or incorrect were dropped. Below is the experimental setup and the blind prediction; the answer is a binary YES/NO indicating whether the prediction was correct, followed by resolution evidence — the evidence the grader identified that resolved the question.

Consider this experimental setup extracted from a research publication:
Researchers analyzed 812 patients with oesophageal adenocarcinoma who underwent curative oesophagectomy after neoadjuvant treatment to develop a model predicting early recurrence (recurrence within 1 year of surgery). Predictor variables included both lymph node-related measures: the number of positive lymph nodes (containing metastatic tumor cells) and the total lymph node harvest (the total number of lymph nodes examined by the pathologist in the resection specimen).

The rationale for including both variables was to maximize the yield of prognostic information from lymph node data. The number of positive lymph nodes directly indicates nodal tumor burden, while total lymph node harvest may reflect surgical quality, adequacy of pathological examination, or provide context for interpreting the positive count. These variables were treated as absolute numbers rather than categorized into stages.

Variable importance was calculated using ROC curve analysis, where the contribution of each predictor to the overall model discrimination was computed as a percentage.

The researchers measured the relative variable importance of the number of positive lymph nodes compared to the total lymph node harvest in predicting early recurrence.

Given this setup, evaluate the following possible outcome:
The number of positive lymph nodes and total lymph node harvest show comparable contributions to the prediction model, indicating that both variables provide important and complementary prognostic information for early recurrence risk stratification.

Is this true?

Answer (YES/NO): NO